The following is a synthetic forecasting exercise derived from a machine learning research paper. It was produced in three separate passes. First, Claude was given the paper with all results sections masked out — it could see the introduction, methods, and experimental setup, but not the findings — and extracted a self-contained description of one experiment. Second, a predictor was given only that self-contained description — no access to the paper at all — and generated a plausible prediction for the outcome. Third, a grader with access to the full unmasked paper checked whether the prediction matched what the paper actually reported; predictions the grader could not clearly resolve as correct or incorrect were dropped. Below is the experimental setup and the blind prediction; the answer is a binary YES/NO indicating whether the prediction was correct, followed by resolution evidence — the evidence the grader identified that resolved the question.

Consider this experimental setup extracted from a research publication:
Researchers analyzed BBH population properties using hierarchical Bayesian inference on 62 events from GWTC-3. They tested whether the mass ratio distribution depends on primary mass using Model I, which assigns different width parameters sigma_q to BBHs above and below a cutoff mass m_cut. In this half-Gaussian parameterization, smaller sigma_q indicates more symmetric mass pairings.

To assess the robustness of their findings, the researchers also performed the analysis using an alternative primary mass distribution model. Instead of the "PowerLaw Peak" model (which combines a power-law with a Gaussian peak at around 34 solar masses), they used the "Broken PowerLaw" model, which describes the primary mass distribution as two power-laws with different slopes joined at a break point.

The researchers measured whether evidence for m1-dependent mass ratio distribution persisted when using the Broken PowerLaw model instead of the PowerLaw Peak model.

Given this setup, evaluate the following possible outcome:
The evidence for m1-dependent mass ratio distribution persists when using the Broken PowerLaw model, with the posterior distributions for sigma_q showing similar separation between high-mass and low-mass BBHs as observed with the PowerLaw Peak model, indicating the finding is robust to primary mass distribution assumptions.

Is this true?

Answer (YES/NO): YES